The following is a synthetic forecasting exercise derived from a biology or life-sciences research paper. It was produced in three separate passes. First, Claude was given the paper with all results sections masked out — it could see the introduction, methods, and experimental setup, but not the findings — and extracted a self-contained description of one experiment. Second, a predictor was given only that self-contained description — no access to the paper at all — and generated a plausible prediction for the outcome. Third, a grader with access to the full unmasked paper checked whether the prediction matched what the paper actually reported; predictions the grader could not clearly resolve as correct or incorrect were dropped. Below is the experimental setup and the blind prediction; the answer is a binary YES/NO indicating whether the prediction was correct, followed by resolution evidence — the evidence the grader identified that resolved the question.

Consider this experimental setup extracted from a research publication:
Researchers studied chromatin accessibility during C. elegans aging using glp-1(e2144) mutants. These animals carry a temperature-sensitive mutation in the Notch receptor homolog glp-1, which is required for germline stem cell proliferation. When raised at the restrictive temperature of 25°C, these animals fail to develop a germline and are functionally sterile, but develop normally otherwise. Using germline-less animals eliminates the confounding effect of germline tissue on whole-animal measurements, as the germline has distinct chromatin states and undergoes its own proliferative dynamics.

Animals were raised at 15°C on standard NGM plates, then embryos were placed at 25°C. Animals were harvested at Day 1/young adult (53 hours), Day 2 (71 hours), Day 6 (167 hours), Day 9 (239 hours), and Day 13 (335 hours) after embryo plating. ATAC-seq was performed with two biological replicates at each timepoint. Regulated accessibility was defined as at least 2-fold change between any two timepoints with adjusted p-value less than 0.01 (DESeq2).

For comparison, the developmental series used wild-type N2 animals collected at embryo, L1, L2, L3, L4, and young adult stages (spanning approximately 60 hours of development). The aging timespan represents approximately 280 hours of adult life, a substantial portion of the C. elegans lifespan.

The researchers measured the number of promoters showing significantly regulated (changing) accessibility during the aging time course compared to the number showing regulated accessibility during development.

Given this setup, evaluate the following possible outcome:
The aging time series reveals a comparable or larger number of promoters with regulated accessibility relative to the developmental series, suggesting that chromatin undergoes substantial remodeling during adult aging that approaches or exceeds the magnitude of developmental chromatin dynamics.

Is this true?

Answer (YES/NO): NO